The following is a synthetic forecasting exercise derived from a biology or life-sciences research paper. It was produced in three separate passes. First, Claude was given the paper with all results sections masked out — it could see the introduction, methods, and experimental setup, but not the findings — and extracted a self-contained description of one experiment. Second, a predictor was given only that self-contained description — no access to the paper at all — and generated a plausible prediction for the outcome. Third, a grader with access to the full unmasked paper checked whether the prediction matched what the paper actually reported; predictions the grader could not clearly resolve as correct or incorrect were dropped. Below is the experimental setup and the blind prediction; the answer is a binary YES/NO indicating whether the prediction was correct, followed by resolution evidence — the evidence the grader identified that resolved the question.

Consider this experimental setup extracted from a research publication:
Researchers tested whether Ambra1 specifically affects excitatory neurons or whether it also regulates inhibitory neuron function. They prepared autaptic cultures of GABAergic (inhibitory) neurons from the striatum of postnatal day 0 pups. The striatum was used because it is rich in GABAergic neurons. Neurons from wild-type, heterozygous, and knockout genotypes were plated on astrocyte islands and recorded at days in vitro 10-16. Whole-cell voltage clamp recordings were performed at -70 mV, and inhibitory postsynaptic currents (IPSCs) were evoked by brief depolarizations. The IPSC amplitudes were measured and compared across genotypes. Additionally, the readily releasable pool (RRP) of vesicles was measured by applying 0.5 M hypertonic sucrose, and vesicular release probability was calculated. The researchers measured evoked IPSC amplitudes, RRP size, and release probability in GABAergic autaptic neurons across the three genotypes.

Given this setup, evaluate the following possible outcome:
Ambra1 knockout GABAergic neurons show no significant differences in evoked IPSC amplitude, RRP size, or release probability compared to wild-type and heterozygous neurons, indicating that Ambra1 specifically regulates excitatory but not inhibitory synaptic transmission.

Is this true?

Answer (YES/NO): NO